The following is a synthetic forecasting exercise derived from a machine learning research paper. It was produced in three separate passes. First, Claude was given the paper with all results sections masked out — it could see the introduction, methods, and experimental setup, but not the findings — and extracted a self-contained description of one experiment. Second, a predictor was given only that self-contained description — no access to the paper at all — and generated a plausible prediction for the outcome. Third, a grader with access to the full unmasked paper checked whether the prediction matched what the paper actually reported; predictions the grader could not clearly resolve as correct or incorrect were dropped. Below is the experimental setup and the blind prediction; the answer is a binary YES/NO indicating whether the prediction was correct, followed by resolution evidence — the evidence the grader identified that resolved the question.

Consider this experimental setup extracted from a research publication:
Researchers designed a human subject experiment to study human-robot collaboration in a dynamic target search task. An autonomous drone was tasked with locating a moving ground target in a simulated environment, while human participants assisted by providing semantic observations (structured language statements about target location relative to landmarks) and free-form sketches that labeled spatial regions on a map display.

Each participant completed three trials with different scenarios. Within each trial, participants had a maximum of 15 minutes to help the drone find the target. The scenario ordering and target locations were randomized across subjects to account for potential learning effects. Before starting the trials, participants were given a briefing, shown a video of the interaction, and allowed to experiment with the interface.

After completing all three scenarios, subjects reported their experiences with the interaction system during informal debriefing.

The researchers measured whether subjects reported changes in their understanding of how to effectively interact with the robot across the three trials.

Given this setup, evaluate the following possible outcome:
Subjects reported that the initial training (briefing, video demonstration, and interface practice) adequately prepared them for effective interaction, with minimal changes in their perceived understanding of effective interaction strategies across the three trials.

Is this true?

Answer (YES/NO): NO